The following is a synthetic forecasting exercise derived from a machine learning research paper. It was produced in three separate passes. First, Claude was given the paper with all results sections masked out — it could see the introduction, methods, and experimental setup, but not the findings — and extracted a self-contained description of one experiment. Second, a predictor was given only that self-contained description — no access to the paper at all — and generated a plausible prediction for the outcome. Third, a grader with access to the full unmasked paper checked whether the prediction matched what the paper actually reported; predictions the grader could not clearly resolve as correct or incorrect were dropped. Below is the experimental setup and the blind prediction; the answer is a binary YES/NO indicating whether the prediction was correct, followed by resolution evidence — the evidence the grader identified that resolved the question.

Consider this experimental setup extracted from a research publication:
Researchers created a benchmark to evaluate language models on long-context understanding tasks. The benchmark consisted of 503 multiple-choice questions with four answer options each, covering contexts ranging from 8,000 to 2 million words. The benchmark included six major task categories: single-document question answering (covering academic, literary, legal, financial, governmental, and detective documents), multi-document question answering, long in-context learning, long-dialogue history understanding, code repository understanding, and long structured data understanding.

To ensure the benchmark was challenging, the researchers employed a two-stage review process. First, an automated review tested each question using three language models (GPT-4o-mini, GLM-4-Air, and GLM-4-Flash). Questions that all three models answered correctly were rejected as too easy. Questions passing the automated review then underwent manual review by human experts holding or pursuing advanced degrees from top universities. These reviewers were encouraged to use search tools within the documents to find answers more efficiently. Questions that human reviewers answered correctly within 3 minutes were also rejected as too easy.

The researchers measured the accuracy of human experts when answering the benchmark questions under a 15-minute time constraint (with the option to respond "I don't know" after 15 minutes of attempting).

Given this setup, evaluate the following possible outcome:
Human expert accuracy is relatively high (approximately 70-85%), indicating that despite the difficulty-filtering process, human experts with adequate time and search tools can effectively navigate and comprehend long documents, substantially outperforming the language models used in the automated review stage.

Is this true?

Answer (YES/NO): NO